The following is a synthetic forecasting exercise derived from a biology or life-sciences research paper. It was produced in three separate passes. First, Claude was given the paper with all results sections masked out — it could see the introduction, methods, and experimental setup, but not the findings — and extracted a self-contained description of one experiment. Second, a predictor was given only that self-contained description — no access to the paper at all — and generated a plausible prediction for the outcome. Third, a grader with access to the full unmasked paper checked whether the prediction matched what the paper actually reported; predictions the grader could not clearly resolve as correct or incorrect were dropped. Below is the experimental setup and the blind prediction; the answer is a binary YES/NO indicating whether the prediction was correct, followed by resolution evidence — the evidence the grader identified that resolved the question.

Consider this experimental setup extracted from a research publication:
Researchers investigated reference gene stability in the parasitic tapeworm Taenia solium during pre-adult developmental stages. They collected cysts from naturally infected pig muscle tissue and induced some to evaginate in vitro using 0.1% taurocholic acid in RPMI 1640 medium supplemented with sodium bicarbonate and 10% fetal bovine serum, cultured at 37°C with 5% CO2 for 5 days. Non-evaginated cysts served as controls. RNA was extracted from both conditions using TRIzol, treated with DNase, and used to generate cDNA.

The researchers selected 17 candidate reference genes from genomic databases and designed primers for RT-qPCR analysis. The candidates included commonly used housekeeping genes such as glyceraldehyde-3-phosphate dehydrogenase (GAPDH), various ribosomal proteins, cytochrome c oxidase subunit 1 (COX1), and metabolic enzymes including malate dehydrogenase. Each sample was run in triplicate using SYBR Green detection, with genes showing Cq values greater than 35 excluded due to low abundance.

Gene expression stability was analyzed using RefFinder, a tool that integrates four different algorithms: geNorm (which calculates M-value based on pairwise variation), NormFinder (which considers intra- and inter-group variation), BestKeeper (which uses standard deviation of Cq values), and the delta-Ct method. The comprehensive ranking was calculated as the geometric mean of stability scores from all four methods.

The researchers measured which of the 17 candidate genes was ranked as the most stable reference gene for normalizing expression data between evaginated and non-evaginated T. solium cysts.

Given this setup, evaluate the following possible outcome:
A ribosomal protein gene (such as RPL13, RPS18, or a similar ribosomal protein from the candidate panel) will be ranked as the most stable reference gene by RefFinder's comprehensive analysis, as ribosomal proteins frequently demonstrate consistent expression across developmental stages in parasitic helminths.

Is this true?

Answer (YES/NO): NO